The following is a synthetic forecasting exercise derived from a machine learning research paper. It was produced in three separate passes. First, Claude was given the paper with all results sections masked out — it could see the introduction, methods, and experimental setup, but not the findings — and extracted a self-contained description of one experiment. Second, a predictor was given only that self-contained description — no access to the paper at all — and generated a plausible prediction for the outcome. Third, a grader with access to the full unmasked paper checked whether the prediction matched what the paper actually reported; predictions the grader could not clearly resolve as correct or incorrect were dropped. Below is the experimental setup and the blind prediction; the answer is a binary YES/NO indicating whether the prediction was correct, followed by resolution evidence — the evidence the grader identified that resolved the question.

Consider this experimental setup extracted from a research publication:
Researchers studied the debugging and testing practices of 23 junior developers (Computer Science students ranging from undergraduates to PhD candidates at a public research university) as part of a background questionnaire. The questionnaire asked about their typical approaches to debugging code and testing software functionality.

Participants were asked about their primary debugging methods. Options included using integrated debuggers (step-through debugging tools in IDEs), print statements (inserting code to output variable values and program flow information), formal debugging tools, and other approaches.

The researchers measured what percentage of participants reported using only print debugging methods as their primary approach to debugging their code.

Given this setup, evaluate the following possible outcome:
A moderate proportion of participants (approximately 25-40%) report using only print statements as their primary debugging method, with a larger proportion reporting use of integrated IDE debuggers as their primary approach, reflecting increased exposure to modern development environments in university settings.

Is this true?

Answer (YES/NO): NO